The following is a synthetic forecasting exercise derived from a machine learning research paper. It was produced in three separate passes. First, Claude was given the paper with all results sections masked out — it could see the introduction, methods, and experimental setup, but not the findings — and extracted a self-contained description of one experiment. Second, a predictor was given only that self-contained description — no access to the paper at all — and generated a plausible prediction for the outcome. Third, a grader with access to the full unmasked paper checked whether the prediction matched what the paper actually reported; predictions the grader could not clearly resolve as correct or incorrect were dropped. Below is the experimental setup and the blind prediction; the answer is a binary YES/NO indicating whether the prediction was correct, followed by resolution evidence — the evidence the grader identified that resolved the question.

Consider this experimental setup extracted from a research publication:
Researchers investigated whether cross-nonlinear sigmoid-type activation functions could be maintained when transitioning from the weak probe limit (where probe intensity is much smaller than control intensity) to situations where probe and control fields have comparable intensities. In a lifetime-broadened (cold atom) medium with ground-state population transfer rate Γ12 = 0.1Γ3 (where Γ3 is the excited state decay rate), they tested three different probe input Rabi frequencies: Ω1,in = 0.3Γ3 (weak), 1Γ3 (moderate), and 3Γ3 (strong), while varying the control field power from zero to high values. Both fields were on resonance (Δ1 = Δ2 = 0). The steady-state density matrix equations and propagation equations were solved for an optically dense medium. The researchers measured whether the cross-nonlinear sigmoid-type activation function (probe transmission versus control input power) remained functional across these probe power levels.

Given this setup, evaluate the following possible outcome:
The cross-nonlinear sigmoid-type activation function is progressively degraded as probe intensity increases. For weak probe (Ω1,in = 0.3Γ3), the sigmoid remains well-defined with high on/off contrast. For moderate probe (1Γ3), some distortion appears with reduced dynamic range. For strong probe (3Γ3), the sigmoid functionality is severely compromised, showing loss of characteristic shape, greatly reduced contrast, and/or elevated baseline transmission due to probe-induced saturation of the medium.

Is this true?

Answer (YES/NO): NO